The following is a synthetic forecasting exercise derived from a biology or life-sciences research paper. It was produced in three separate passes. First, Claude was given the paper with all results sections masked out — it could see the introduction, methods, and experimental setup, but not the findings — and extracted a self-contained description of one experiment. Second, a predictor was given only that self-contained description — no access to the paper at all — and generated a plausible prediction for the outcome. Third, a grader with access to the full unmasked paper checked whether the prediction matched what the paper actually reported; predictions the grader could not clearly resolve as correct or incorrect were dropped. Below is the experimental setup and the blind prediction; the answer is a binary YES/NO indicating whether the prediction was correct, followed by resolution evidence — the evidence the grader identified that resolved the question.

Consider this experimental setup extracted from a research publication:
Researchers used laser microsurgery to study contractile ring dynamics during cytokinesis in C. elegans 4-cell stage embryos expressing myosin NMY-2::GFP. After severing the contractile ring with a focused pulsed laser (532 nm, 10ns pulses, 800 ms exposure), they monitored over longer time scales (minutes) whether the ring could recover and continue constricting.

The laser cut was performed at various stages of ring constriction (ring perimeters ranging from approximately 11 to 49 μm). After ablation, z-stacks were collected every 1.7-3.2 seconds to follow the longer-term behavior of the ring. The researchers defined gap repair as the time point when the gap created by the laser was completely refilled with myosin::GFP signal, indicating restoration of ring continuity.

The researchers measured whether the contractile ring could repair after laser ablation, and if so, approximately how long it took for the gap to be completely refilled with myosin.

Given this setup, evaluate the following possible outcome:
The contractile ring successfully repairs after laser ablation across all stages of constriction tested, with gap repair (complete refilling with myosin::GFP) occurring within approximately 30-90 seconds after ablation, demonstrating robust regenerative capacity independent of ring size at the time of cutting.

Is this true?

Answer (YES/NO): NO